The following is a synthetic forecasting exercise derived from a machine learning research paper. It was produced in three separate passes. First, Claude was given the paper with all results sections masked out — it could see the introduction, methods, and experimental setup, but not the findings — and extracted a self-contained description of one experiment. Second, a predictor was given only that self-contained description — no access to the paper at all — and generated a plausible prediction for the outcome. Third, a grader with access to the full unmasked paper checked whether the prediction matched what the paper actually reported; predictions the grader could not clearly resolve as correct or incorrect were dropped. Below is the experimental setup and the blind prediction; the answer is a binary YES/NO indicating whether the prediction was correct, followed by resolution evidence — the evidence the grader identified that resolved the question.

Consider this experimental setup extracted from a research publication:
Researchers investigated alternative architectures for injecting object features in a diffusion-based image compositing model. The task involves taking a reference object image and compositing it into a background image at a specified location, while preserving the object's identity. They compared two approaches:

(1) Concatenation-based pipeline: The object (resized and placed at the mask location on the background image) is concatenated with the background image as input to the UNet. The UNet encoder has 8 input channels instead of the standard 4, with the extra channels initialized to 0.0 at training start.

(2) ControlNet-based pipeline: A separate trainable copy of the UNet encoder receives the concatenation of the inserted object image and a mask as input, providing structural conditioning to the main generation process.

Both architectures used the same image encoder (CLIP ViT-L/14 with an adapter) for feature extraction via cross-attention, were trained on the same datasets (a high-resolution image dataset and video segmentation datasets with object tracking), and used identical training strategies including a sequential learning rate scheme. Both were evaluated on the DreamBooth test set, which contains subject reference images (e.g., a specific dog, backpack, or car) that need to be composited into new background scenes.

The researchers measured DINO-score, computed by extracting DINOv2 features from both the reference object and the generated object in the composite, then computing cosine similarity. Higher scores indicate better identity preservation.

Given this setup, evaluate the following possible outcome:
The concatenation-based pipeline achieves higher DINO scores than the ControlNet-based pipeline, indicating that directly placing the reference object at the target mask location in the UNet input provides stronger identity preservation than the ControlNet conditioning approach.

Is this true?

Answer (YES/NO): YES